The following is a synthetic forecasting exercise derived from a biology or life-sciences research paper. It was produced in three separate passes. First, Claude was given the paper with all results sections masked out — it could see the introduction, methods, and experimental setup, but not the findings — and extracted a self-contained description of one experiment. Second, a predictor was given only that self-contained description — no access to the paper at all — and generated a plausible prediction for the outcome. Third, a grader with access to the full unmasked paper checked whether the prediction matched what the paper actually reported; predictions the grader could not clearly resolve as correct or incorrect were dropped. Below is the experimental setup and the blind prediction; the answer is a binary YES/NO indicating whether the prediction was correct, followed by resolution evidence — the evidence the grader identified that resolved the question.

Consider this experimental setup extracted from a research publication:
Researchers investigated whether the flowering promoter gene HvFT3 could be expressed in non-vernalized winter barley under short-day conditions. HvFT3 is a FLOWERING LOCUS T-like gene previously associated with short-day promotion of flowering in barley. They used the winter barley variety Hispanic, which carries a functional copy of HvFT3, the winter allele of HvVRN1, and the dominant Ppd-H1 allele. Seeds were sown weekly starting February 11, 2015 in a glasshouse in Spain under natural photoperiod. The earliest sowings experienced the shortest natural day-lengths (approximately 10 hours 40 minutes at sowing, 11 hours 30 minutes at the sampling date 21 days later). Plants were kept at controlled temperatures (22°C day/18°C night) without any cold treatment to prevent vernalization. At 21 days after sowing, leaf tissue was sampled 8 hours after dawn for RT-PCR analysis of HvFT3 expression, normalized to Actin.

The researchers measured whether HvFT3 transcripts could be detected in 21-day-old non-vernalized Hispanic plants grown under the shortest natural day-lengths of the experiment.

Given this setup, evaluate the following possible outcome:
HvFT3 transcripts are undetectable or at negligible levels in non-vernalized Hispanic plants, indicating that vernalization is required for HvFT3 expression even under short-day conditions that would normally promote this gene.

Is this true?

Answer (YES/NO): YES